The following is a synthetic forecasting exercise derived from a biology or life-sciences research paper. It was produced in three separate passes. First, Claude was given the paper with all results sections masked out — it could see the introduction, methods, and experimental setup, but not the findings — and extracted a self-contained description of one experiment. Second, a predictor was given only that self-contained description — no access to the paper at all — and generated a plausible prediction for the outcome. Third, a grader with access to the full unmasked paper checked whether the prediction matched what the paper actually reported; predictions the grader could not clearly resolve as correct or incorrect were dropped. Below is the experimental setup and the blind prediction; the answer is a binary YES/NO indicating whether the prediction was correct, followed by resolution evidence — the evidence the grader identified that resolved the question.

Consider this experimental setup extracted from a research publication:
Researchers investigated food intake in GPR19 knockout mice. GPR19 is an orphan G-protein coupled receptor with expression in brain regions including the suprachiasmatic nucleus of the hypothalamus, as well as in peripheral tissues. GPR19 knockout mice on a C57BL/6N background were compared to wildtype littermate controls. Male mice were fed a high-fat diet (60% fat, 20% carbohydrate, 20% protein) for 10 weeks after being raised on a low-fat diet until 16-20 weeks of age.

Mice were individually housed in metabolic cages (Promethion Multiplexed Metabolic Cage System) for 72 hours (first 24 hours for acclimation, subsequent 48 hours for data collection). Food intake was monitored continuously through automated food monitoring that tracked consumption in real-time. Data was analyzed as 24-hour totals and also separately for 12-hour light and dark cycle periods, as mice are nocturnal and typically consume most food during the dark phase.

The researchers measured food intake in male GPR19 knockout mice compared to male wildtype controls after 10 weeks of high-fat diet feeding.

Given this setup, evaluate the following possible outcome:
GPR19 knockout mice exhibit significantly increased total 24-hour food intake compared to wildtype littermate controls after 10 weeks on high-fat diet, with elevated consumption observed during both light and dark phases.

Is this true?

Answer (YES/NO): NO